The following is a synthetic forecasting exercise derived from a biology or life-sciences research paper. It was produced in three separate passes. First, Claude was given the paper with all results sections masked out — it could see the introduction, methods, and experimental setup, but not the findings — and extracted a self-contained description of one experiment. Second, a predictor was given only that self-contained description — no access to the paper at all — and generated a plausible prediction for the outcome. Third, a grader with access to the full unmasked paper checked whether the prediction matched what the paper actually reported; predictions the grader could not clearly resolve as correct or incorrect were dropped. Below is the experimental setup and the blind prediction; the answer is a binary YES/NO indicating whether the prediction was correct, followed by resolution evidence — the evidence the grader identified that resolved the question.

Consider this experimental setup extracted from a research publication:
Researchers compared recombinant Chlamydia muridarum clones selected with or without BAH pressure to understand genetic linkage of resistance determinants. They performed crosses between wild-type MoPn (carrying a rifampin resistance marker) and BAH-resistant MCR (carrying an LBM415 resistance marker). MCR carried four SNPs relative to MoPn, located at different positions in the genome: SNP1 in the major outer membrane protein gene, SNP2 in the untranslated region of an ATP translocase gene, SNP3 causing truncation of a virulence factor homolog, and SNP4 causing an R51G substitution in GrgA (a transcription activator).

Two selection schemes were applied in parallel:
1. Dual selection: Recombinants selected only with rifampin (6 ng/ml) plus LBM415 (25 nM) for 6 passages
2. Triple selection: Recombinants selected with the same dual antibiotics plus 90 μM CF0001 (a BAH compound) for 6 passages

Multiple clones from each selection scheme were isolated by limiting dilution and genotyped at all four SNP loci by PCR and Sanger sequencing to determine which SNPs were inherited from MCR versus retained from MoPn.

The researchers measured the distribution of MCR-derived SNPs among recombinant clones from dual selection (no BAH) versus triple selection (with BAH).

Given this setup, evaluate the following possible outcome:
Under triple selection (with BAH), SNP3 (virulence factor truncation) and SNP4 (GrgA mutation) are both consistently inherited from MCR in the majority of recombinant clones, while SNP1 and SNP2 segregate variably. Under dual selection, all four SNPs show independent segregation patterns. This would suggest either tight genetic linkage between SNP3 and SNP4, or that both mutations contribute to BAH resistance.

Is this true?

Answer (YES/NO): NO